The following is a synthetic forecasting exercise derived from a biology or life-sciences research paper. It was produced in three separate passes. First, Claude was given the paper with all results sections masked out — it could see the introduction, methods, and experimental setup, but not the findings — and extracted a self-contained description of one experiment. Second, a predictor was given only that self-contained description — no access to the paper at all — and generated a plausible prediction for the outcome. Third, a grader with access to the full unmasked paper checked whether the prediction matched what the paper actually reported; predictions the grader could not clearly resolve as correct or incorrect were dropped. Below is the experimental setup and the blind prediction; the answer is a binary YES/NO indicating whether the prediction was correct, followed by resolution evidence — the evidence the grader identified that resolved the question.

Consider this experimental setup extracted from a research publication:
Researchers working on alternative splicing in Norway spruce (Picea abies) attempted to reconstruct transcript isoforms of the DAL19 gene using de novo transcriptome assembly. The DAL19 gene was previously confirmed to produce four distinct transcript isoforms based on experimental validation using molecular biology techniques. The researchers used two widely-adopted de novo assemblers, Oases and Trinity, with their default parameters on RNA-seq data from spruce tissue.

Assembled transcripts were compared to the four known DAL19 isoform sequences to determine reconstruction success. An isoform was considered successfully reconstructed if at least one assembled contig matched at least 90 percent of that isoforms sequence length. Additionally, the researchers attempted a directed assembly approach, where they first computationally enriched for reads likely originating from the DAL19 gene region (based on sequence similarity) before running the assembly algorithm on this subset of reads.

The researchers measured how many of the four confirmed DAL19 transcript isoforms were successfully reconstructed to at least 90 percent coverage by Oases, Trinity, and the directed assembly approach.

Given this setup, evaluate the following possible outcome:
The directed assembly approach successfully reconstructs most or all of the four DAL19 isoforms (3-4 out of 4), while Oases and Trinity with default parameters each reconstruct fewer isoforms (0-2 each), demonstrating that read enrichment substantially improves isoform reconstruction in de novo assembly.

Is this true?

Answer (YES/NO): YES